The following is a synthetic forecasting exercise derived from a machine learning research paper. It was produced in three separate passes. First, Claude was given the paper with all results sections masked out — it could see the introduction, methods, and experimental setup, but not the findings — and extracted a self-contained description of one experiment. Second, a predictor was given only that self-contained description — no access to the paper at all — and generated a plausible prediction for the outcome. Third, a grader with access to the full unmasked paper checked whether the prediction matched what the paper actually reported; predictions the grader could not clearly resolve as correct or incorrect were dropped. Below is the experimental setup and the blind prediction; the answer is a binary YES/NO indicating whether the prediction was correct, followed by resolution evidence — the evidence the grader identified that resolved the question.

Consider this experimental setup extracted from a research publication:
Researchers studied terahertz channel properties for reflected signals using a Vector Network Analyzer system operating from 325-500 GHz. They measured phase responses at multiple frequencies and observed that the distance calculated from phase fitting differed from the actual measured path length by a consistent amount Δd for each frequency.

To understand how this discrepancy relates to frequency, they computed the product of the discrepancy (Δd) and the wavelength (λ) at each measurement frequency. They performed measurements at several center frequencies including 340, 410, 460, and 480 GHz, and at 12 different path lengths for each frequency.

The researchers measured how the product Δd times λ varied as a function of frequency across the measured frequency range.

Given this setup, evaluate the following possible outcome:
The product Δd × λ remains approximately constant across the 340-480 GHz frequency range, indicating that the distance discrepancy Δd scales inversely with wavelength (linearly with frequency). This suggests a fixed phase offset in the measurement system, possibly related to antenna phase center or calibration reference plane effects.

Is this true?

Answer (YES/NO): NO